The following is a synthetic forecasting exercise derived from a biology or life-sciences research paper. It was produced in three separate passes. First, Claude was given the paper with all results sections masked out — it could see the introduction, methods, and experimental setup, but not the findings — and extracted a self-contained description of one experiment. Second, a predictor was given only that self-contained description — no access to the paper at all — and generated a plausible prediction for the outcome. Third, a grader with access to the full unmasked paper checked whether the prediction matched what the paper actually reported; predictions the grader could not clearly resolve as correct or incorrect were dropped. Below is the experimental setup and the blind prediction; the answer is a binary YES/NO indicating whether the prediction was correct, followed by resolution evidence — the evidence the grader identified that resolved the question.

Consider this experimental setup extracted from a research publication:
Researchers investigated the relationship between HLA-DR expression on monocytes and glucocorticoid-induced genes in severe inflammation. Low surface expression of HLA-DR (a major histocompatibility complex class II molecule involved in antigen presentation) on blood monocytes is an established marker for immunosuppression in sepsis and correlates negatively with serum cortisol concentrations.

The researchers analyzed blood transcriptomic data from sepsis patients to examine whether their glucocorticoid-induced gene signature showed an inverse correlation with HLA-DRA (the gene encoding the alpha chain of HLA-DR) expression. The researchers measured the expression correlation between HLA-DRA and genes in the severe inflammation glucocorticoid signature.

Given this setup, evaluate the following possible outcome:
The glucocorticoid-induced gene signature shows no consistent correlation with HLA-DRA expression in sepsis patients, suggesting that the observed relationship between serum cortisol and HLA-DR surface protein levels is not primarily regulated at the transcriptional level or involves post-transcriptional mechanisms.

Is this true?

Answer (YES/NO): NO